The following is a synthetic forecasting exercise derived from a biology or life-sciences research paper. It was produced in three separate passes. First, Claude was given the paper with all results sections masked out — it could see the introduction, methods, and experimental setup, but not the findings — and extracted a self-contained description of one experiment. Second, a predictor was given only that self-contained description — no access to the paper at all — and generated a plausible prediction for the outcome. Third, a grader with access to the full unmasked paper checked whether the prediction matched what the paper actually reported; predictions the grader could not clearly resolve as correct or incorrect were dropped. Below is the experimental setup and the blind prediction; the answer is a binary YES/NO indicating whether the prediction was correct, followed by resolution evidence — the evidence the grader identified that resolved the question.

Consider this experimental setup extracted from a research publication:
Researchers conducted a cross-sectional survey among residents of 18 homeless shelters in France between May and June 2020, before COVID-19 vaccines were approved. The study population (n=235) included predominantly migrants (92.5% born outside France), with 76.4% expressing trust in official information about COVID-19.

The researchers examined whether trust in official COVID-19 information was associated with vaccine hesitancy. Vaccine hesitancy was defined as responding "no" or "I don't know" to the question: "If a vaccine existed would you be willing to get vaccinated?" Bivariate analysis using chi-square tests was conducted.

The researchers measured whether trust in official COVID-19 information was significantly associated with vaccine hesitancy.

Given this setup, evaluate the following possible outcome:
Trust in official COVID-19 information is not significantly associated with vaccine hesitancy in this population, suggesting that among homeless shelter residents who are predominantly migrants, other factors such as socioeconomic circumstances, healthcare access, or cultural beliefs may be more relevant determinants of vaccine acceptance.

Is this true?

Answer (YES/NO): YES